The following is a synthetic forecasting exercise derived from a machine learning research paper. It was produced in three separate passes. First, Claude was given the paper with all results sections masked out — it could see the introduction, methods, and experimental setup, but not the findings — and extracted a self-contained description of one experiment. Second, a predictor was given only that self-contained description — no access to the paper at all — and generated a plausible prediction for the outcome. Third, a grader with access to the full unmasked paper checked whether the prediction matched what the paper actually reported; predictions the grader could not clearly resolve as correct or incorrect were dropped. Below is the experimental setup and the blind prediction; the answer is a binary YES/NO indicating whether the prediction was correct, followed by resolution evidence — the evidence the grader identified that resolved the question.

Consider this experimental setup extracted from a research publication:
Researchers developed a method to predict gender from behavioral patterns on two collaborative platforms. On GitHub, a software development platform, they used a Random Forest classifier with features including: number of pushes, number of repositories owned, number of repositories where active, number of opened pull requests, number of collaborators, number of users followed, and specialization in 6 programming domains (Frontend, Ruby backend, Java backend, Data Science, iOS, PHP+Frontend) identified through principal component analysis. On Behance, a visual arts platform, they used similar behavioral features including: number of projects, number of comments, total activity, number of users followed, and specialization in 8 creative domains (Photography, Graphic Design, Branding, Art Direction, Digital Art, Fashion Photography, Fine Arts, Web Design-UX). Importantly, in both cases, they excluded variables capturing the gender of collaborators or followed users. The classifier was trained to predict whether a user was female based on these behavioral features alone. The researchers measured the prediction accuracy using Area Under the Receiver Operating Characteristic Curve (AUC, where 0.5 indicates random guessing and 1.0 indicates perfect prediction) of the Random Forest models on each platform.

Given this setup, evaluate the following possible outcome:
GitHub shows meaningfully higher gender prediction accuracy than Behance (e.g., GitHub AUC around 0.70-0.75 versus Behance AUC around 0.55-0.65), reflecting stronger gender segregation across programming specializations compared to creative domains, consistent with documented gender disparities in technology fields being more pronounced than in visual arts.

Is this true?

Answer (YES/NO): NO